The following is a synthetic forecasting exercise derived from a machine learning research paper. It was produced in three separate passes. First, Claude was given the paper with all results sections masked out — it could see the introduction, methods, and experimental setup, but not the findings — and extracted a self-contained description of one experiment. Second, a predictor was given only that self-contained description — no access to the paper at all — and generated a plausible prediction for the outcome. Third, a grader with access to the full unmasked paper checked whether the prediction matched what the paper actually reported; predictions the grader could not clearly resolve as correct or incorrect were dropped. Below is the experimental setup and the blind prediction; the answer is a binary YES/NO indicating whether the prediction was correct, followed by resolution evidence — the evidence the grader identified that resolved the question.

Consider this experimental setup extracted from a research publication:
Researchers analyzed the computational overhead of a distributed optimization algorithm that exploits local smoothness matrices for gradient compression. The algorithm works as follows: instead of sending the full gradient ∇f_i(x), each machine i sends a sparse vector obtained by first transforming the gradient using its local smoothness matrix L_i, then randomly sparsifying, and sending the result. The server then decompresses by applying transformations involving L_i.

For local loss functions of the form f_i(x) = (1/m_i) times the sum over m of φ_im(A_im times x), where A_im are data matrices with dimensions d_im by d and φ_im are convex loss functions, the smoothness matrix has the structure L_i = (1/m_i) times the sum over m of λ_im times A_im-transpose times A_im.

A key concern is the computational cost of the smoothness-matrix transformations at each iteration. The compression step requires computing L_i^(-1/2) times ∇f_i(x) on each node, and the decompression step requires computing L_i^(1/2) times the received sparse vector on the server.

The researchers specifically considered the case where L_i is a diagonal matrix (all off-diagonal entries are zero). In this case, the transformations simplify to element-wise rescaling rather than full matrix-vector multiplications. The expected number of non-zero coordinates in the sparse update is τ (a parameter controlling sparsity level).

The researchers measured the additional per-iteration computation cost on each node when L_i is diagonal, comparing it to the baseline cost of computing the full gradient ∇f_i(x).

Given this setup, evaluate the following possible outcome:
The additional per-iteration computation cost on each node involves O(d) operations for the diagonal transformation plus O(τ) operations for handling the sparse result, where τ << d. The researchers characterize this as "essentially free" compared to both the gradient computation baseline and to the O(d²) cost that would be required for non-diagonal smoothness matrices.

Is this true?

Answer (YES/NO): NO